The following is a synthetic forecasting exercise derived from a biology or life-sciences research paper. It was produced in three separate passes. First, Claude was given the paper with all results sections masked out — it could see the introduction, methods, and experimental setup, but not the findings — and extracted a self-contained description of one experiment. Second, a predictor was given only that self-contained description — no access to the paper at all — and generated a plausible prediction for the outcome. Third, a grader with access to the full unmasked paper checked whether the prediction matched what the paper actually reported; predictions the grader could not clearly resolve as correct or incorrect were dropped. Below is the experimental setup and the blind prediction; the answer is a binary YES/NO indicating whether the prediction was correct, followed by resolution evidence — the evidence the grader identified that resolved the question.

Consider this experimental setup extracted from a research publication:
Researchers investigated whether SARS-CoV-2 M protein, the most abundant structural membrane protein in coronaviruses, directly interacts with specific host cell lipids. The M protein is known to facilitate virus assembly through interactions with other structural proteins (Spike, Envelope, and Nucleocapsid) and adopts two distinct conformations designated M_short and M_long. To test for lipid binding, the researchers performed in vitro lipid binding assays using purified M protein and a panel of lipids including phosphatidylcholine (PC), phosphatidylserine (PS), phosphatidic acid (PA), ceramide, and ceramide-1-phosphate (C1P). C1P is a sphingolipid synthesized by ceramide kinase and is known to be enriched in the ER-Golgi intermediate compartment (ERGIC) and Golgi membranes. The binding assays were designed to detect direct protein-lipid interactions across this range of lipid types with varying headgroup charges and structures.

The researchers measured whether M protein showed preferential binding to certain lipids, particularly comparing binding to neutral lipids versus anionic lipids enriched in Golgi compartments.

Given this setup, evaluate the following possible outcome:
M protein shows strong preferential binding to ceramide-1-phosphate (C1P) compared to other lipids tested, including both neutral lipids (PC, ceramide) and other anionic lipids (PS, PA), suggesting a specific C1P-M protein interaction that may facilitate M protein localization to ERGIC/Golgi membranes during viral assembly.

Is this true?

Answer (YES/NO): YES